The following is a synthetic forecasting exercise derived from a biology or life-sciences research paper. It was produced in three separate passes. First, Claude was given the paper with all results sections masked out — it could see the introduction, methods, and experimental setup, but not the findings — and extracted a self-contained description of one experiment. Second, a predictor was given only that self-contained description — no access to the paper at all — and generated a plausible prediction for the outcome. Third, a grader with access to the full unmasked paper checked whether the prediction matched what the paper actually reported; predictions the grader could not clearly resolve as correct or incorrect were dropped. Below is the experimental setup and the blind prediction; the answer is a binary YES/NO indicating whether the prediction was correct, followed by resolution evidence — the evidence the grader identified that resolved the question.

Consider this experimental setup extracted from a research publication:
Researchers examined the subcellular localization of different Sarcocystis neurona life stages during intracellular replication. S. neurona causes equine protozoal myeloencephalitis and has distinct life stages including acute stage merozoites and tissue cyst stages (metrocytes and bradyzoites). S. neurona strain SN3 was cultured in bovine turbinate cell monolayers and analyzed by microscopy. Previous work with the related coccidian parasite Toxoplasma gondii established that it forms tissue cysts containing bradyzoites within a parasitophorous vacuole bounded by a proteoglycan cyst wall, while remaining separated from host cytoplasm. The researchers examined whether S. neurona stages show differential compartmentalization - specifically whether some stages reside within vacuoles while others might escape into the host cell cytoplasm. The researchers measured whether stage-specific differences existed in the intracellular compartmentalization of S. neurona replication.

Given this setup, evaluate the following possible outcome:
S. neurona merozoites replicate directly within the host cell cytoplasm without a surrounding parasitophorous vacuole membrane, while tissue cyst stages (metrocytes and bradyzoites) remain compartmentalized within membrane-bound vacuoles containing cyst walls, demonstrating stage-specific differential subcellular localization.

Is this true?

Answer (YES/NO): YES